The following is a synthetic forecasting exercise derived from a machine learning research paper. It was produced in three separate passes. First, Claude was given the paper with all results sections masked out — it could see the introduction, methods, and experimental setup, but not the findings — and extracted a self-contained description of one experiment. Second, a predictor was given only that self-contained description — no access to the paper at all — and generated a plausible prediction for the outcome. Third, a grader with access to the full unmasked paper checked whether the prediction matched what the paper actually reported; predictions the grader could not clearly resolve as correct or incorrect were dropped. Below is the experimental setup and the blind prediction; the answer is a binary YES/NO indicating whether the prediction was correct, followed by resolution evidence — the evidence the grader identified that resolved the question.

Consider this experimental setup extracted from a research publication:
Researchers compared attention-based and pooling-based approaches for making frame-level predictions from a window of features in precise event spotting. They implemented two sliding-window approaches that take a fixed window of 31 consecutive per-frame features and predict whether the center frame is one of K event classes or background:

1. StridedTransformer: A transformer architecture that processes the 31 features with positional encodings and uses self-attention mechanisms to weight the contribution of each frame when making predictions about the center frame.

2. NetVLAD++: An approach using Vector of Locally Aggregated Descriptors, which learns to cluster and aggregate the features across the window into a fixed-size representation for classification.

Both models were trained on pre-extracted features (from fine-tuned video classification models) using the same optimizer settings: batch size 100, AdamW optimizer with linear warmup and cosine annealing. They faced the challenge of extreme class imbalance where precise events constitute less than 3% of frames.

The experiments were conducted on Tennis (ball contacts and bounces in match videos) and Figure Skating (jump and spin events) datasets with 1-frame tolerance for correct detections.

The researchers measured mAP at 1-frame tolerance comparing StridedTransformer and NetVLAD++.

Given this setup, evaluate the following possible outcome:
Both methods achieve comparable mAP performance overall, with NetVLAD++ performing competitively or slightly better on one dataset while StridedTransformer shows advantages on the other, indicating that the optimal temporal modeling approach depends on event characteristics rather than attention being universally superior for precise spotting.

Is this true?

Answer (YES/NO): NO